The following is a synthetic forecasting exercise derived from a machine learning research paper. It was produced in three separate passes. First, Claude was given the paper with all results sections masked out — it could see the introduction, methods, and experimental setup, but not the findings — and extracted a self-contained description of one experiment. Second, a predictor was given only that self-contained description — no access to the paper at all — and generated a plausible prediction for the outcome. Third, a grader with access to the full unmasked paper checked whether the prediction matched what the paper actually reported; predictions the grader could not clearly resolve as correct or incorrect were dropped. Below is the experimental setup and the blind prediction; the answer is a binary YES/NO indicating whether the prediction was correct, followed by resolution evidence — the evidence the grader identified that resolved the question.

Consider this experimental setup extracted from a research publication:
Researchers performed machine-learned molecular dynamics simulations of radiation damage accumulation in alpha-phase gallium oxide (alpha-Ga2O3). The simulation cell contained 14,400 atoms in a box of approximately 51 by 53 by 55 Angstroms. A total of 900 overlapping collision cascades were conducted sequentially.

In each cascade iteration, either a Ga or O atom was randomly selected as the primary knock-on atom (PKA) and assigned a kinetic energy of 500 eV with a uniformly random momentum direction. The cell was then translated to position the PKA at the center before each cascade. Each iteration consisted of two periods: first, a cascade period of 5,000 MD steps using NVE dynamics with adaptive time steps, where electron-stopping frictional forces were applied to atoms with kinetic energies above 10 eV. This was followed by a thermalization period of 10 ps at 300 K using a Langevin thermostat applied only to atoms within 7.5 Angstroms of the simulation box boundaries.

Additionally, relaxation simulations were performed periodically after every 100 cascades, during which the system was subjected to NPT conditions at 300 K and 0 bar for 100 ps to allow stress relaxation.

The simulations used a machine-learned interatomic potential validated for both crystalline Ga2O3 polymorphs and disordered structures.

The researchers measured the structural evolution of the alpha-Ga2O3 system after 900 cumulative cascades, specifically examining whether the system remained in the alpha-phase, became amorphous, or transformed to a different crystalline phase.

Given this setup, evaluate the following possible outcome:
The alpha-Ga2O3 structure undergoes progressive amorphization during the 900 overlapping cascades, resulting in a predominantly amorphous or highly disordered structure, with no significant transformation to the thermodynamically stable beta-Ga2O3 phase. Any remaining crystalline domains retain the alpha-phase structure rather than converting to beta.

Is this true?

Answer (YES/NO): NO